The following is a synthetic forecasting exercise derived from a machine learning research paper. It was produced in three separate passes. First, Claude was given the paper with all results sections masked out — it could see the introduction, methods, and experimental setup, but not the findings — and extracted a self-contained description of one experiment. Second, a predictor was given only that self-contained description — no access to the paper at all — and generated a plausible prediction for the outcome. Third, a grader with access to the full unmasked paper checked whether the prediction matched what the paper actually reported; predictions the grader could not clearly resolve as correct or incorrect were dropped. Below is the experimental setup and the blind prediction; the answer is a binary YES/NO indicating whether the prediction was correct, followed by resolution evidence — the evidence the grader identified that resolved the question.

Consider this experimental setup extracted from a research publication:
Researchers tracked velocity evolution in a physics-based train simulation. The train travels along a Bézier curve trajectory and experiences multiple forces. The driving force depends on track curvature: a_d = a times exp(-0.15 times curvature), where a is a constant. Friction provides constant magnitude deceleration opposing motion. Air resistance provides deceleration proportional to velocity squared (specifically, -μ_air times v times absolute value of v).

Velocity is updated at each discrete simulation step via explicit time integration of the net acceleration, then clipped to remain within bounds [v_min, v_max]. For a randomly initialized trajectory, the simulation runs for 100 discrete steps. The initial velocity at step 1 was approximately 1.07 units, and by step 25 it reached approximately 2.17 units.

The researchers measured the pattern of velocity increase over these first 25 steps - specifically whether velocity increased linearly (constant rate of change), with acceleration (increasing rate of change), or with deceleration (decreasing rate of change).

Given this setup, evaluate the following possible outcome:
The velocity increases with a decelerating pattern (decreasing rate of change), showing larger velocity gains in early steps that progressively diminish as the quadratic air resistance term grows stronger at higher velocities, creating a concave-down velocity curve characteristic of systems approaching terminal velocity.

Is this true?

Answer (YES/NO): YES